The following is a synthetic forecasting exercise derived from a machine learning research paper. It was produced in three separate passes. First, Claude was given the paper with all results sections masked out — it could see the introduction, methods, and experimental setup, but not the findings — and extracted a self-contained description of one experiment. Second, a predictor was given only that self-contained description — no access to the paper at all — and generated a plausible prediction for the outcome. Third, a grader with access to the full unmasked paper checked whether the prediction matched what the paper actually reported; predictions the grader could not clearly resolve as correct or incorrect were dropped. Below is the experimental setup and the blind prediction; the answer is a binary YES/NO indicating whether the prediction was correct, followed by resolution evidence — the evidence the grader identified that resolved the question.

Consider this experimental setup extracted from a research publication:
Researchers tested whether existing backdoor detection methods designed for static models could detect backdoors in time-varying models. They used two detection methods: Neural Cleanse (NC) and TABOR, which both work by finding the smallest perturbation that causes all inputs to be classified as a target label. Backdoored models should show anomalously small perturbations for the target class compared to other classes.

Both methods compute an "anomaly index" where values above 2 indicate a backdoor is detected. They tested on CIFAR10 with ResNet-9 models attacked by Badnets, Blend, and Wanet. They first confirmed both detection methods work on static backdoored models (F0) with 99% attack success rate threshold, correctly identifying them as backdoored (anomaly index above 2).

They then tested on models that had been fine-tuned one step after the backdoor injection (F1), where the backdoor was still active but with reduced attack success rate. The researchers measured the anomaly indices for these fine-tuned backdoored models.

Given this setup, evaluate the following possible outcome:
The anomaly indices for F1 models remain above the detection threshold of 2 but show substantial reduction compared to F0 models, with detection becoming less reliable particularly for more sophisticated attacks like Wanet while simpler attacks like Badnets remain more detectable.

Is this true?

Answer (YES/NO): NO